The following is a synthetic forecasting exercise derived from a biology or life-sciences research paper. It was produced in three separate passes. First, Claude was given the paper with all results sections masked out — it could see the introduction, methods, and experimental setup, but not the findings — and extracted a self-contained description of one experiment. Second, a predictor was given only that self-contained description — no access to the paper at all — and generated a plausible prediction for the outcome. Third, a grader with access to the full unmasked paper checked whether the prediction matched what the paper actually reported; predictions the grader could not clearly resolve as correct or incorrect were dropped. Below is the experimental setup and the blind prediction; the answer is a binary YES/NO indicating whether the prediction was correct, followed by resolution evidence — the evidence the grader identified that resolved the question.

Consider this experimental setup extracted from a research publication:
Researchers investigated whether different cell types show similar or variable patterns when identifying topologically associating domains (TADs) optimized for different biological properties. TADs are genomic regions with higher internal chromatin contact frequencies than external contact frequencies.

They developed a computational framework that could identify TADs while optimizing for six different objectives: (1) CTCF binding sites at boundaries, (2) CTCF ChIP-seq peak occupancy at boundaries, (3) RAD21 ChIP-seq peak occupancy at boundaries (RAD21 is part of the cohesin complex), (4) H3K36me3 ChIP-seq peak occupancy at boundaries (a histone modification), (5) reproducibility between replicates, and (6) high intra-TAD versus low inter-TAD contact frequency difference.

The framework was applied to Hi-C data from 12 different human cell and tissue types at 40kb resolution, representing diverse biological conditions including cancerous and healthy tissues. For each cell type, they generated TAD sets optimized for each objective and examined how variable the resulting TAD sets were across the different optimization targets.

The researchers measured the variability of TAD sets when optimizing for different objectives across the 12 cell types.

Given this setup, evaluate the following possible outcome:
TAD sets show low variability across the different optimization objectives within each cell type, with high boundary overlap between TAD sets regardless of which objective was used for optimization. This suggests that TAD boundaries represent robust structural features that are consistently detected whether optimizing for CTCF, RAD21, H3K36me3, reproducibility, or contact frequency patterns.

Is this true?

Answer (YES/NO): NO